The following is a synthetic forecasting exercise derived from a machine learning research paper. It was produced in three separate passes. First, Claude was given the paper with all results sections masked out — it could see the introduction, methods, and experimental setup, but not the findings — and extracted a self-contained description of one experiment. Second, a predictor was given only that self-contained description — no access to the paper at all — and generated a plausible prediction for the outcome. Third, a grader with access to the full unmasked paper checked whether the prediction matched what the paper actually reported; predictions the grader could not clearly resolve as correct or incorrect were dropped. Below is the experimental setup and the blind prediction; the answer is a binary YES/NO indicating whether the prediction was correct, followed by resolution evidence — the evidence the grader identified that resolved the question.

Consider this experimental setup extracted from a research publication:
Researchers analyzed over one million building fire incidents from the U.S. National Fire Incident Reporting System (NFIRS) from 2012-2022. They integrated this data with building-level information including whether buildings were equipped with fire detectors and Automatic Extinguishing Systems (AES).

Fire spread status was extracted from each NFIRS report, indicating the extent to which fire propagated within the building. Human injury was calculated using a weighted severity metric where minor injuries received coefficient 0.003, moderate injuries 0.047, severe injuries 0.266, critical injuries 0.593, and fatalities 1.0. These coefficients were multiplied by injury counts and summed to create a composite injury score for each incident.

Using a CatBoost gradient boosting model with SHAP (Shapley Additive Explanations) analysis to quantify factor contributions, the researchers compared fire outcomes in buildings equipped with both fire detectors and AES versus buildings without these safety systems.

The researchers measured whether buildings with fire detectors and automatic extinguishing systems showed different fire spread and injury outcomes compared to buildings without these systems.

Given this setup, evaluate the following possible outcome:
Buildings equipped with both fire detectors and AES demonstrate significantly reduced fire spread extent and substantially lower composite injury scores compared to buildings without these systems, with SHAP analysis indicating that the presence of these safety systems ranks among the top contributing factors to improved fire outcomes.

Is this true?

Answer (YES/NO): NO